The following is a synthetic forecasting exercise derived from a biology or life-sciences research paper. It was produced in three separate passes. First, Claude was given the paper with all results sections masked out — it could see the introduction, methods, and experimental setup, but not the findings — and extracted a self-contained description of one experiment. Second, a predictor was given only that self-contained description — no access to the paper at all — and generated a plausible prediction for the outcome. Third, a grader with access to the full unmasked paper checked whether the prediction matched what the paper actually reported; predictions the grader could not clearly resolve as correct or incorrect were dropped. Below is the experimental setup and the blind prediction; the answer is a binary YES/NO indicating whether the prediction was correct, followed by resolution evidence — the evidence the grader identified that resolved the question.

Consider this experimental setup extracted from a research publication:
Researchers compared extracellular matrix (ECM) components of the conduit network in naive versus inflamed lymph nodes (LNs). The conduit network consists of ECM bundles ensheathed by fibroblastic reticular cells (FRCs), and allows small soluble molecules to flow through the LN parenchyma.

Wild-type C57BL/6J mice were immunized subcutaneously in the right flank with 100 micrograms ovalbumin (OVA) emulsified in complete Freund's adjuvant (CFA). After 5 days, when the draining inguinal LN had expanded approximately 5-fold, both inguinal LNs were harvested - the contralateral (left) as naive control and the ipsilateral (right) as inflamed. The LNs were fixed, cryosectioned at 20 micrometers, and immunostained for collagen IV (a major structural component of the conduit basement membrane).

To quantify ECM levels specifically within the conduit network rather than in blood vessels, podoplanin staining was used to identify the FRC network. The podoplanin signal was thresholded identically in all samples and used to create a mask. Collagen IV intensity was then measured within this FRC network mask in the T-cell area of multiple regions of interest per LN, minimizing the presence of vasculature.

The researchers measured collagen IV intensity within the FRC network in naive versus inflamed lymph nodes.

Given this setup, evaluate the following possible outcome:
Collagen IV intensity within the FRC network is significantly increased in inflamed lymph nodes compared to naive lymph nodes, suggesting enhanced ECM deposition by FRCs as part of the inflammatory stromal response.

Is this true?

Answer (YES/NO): NO